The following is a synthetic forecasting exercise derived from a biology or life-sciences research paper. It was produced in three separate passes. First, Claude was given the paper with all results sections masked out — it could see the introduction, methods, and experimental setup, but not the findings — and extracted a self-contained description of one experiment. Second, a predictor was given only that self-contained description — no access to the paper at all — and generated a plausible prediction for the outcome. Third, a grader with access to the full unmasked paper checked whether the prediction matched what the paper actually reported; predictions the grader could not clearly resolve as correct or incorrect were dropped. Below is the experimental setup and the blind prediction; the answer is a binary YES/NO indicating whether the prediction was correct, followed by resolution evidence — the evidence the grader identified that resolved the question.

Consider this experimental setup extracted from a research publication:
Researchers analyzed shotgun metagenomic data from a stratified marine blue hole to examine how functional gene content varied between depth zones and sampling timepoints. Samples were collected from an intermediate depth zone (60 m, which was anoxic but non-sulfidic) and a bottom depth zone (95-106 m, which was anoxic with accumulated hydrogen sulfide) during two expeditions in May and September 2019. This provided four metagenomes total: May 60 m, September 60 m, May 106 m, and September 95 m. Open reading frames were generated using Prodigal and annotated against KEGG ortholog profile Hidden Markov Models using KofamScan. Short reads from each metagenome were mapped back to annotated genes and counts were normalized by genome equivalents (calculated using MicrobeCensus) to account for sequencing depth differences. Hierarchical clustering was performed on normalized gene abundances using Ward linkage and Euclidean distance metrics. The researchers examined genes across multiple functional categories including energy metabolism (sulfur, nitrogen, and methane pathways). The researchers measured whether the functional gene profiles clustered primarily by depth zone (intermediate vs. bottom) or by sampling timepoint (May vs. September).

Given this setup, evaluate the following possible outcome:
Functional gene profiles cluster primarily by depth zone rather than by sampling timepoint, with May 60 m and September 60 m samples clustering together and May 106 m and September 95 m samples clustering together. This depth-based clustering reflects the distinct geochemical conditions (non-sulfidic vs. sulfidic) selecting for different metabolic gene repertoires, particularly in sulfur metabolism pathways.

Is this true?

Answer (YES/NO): YES